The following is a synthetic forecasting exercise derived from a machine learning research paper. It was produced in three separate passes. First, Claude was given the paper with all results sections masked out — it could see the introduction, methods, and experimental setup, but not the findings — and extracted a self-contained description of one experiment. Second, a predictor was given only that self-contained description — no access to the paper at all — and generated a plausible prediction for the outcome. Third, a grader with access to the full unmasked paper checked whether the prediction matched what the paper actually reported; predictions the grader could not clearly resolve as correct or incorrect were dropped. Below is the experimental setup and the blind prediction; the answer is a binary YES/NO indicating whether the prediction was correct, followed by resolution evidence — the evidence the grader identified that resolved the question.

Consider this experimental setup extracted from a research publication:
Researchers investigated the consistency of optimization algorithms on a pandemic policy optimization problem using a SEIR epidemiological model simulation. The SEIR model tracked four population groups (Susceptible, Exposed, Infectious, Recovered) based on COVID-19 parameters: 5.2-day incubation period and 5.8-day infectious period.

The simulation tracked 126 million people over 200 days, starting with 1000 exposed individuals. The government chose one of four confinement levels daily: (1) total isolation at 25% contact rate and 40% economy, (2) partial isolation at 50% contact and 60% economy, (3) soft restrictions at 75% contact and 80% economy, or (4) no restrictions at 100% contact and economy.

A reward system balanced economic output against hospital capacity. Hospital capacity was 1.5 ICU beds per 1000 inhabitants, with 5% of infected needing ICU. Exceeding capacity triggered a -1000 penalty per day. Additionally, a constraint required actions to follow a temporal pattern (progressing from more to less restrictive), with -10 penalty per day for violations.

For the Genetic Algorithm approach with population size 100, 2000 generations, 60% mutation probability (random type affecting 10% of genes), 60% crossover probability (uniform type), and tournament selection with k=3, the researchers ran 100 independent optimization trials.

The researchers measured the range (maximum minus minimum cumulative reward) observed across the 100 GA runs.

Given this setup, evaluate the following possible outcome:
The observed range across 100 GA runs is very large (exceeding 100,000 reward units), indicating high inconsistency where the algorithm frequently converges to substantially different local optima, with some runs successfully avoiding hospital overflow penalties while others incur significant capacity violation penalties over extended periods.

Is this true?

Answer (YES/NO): NO